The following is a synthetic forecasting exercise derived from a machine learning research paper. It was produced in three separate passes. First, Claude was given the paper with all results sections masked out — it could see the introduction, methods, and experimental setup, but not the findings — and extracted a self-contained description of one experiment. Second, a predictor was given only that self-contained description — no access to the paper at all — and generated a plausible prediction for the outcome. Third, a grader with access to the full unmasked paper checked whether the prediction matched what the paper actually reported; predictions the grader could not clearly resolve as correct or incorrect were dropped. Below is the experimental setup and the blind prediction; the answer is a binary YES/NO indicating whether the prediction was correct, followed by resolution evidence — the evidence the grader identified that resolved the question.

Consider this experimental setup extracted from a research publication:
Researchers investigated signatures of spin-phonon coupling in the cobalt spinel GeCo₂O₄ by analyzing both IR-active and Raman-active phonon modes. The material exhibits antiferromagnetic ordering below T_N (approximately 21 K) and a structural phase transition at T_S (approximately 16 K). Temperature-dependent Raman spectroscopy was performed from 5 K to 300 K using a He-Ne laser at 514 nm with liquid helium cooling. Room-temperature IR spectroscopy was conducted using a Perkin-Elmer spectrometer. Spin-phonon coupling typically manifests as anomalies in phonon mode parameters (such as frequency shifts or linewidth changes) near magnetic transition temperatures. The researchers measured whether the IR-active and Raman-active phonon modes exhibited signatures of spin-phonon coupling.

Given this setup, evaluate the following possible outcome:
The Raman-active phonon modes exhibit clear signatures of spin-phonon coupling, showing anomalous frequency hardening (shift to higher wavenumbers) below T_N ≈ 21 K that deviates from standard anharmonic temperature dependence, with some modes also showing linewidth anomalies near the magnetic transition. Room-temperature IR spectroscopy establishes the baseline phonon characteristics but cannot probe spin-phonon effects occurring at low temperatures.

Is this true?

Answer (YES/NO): NO